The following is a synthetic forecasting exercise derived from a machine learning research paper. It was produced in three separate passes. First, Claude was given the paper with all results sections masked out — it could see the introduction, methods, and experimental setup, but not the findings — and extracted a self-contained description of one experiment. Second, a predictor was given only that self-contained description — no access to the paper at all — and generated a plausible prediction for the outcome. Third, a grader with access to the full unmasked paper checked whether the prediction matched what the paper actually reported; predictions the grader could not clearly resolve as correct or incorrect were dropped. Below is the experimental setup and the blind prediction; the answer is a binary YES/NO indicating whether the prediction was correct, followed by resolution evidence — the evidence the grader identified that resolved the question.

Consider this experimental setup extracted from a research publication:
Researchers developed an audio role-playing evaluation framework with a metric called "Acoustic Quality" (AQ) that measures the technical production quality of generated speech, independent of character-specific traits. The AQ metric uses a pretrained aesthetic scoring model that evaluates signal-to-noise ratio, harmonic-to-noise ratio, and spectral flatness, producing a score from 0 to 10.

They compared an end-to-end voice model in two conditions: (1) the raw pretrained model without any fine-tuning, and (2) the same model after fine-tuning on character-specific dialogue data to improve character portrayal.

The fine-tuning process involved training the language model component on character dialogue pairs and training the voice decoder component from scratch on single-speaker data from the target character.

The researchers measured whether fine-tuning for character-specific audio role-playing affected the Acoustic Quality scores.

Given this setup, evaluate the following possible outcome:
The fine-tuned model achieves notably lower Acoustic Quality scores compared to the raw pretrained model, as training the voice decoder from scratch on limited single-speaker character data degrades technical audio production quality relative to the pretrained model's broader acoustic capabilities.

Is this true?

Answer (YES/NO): YES